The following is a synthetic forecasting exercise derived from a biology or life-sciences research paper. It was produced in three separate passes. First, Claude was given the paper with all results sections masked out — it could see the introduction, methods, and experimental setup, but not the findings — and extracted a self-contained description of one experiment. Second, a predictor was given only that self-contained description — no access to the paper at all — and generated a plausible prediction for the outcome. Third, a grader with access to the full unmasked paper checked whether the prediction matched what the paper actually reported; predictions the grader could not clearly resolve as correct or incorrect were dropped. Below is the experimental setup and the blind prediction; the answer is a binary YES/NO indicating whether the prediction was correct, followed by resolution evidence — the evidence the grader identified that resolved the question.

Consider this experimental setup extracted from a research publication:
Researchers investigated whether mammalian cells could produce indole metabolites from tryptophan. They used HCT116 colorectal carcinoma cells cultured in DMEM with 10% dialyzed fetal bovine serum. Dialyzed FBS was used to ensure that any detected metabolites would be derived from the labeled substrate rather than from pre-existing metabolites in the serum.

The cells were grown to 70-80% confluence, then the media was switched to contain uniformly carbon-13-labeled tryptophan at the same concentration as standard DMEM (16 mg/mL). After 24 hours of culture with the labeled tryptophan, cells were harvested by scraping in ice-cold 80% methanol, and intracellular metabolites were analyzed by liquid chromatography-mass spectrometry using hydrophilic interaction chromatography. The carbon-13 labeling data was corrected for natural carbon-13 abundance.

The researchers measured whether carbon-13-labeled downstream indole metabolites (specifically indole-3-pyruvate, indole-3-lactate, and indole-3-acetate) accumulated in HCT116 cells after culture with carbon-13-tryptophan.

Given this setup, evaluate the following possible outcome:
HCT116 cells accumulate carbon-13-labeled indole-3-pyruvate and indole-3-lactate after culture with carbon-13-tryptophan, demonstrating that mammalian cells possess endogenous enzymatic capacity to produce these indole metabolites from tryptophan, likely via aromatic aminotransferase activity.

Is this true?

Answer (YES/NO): YES